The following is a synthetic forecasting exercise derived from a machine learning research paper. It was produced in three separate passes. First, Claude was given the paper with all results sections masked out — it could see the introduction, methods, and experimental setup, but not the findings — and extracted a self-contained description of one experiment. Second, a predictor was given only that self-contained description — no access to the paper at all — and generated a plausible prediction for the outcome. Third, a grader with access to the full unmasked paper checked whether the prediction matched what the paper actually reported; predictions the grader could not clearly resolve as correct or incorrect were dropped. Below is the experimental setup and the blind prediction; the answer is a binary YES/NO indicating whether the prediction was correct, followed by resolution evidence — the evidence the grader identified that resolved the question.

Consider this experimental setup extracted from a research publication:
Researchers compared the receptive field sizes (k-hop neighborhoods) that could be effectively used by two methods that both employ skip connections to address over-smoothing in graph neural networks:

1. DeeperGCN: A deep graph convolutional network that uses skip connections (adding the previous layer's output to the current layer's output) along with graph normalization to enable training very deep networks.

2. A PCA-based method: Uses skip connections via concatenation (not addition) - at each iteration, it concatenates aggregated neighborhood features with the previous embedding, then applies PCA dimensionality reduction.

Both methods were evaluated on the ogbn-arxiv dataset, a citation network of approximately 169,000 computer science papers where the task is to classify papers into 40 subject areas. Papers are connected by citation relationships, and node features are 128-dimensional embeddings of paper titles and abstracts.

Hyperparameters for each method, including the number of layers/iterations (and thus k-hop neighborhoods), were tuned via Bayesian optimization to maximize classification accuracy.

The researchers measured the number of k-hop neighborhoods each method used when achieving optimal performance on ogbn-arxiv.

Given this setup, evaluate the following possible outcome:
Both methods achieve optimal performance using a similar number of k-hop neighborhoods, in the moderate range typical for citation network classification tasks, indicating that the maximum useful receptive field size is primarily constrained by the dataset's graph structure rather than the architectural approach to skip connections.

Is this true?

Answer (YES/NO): NO